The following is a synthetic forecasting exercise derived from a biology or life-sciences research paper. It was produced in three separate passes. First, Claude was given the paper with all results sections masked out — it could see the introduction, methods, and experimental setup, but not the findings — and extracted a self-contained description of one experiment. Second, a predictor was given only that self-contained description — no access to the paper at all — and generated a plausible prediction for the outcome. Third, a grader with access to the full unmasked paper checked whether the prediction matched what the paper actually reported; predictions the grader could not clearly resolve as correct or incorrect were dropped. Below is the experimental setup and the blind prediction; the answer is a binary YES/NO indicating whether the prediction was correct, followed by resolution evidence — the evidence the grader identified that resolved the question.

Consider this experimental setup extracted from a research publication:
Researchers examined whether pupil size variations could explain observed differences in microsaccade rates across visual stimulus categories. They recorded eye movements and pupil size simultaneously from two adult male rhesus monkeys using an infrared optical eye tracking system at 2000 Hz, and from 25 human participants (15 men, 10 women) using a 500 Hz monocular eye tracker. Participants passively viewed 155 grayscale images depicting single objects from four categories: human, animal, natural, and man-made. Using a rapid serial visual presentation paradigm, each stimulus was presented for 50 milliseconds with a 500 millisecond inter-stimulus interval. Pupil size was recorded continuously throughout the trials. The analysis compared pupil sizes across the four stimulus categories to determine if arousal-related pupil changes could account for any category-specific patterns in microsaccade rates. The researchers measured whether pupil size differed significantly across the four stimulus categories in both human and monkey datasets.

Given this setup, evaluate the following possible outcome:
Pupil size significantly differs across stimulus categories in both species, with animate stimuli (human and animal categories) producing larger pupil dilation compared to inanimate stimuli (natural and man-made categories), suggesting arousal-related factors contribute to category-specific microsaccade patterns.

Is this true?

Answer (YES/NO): NO